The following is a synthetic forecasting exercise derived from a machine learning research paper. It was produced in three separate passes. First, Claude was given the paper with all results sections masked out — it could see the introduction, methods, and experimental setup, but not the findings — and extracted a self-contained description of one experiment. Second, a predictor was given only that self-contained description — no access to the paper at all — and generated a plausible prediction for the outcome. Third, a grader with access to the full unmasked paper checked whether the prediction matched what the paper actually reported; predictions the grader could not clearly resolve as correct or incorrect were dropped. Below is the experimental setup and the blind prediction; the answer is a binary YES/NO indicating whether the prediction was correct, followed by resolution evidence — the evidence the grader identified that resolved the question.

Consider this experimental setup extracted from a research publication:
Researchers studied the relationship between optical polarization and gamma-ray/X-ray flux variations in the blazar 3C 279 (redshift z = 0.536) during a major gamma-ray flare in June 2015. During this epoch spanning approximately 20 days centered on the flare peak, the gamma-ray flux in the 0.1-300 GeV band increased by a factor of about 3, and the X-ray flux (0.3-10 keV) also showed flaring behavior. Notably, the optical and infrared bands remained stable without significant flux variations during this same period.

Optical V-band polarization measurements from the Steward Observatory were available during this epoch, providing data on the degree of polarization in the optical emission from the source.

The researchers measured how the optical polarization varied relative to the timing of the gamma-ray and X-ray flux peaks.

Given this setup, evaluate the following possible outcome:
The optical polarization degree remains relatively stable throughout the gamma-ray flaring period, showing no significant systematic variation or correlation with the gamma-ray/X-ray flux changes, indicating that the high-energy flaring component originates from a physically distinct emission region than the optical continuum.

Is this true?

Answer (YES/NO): NO